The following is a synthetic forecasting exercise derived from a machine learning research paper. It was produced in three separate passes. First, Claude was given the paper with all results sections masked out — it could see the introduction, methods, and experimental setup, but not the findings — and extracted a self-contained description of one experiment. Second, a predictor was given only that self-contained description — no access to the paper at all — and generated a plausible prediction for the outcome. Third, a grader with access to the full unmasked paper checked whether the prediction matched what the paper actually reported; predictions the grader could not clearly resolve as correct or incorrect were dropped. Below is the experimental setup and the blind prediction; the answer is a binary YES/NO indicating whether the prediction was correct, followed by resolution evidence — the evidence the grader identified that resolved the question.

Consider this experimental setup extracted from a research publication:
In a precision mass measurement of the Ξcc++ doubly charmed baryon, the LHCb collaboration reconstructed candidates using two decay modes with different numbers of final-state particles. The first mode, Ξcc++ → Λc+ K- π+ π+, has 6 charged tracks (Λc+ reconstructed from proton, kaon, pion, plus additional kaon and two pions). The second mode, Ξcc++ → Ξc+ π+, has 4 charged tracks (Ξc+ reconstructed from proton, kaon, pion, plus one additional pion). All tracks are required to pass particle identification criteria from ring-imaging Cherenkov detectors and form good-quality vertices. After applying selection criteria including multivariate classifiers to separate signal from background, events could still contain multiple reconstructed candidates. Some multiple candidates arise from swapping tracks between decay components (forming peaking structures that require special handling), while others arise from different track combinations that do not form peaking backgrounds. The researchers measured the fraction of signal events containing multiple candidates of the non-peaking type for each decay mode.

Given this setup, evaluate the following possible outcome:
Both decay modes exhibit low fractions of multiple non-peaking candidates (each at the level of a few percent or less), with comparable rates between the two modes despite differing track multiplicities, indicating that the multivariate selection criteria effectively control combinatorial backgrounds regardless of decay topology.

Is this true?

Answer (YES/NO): NO